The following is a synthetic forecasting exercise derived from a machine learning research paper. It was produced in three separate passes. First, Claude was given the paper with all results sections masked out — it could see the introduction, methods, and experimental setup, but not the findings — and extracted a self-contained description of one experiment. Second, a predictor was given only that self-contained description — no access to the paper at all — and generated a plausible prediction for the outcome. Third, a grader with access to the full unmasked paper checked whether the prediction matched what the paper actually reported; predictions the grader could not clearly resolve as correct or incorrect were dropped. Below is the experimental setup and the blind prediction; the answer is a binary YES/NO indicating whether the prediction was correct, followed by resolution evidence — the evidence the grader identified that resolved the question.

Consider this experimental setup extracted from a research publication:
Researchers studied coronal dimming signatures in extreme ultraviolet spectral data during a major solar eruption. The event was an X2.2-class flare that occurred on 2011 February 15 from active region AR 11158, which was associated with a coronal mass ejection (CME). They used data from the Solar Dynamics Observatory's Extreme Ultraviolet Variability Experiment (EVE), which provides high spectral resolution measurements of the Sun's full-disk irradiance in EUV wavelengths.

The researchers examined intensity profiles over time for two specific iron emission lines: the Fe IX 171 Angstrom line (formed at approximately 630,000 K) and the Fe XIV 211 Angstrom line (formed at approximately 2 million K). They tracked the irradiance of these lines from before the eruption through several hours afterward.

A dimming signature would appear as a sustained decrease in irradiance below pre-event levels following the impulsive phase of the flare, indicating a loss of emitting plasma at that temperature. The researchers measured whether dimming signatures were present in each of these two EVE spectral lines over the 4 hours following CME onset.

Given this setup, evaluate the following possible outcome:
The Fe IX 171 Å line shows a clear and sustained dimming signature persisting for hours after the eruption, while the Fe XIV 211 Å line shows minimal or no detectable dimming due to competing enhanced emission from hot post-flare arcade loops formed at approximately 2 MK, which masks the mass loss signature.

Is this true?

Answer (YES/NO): YES